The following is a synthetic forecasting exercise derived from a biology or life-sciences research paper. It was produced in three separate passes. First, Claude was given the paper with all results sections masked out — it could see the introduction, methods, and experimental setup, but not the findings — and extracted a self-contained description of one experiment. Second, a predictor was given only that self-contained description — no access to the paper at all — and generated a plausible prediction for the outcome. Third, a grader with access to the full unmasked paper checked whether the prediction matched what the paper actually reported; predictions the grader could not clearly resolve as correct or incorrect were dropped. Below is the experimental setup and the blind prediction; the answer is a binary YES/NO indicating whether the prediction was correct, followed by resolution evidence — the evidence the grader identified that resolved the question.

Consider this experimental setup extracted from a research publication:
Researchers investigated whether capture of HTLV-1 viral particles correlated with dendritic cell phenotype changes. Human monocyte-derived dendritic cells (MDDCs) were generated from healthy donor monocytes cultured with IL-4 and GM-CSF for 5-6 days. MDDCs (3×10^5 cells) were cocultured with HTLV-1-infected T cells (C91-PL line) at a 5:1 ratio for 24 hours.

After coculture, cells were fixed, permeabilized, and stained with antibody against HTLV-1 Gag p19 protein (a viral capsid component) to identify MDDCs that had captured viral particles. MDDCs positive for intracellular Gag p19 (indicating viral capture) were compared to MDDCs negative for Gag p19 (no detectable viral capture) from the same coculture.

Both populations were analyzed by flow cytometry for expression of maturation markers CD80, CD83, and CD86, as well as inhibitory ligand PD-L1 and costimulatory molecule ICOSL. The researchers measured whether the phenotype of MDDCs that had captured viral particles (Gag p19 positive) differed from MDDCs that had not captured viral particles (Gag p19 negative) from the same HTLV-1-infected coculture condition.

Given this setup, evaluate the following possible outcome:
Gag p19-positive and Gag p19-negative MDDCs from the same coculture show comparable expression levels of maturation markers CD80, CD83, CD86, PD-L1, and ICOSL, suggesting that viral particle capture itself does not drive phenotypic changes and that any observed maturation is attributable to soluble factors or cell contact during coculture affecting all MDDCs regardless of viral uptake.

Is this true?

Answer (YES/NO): NO